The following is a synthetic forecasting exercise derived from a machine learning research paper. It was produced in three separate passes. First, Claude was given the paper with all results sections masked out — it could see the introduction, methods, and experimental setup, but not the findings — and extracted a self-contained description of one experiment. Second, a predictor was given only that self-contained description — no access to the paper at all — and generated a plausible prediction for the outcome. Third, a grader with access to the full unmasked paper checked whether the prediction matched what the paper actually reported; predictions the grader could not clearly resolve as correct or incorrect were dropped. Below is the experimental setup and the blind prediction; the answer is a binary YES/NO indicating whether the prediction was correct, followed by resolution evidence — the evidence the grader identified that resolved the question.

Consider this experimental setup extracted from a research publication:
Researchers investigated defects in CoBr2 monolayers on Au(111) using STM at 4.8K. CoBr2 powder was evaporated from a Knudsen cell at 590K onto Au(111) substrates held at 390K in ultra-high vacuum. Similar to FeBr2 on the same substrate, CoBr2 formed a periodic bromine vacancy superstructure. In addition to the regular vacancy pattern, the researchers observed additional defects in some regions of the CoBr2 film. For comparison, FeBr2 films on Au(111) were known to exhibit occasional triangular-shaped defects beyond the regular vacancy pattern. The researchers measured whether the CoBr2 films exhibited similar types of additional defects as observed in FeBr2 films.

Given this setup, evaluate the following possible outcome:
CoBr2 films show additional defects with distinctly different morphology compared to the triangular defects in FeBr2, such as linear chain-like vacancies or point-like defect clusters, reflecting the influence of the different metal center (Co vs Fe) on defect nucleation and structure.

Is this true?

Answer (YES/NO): NO